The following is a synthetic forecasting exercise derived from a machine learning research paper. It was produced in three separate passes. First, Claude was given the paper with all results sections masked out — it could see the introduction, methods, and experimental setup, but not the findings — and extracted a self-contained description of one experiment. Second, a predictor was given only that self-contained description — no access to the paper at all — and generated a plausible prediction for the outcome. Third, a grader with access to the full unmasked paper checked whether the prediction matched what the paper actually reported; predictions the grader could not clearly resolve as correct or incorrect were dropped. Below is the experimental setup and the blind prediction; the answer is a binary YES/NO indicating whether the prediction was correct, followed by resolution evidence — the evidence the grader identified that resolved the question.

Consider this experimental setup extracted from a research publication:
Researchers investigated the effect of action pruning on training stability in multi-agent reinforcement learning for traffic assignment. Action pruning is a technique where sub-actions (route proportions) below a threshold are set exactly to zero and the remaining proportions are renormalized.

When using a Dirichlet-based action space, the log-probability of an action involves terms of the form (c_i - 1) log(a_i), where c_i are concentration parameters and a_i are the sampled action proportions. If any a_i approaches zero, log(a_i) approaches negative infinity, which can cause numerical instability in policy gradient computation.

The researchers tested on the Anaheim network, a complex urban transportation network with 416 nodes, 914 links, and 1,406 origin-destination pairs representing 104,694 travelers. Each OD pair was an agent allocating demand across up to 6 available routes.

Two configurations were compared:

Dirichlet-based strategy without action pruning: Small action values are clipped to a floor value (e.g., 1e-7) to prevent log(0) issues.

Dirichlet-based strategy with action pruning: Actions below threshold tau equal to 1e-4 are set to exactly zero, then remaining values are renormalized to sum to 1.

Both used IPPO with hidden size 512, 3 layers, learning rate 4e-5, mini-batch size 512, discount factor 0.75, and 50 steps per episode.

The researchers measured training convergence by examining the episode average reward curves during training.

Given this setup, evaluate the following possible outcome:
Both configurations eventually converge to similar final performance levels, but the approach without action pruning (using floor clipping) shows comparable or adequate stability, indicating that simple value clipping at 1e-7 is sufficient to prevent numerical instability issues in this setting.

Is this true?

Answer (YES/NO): YES